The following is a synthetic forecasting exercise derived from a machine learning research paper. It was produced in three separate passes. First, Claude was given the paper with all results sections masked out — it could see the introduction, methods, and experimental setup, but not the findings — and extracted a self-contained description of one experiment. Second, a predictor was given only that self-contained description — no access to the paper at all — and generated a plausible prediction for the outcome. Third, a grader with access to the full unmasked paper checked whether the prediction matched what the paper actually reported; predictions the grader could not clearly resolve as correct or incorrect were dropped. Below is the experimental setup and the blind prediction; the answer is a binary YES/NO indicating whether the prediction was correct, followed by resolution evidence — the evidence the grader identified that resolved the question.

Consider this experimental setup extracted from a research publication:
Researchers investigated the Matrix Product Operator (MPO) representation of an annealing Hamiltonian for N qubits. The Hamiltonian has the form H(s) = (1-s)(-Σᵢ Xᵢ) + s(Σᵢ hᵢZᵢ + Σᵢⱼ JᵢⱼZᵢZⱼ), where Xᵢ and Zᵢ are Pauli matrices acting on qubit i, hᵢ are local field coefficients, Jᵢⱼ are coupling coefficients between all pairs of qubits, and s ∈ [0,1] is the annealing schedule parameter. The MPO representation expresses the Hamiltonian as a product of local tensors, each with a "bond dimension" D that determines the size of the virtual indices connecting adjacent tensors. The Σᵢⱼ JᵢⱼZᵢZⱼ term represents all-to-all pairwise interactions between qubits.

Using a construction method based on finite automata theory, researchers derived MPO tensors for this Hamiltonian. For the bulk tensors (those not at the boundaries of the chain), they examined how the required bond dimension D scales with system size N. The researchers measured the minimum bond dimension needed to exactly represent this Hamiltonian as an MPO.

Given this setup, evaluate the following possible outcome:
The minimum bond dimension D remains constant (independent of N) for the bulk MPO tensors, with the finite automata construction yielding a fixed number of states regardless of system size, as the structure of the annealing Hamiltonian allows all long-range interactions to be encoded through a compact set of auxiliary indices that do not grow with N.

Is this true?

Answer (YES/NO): NO